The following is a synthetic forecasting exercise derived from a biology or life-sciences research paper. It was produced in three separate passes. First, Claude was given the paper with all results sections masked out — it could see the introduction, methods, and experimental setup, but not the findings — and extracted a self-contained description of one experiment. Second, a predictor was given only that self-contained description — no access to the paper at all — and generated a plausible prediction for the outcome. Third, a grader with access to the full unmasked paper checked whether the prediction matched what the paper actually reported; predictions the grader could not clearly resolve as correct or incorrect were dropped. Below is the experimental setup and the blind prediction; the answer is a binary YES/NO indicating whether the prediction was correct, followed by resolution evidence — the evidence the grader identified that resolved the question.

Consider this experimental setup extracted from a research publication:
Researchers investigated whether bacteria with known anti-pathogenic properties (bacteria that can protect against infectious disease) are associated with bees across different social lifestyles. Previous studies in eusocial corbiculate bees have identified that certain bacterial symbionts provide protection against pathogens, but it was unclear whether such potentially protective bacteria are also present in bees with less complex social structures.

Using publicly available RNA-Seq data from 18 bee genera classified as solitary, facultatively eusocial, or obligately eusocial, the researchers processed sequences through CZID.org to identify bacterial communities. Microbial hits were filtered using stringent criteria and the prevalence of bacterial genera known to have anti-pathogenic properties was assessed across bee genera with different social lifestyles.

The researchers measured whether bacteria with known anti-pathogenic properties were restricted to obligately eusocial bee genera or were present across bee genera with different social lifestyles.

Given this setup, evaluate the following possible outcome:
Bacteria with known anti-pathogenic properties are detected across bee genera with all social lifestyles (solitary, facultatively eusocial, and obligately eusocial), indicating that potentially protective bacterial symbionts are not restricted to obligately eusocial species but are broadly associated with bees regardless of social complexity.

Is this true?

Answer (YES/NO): YES